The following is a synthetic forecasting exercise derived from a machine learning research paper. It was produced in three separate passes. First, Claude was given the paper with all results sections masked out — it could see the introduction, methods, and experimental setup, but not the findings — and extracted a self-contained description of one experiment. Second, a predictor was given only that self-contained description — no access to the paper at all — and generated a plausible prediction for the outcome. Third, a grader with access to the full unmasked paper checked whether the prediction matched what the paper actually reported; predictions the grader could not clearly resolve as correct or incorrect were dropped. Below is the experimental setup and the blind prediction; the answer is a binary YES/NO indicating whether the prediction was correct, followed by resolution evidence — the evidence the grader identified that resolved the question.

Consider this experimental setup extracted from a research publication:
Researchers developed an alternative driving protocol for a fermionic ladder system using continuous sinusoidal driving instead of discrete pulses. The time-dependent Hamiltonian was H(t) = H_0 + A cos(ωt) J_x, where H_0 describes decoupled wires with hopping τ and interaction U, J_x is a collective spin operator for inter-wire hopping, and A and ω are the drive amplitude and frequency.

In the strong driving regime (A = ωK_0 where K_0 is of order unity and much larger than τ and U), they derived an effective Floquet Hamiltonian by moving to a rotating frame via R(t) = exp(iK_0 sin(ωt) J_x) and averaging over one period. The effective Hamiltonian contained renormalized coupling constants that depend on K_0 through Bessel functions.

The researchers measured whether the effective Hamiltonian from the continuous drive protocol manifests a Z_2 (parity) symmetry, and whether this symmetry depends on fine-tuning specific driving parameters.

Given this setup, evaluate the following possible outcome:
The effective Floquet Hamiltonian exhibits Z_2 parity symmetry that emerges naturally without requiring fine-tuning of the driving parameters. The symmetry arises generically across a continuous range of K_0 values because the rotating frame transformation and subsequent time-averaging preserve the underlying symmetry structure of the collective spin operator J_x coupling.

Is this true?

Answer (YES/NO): YES